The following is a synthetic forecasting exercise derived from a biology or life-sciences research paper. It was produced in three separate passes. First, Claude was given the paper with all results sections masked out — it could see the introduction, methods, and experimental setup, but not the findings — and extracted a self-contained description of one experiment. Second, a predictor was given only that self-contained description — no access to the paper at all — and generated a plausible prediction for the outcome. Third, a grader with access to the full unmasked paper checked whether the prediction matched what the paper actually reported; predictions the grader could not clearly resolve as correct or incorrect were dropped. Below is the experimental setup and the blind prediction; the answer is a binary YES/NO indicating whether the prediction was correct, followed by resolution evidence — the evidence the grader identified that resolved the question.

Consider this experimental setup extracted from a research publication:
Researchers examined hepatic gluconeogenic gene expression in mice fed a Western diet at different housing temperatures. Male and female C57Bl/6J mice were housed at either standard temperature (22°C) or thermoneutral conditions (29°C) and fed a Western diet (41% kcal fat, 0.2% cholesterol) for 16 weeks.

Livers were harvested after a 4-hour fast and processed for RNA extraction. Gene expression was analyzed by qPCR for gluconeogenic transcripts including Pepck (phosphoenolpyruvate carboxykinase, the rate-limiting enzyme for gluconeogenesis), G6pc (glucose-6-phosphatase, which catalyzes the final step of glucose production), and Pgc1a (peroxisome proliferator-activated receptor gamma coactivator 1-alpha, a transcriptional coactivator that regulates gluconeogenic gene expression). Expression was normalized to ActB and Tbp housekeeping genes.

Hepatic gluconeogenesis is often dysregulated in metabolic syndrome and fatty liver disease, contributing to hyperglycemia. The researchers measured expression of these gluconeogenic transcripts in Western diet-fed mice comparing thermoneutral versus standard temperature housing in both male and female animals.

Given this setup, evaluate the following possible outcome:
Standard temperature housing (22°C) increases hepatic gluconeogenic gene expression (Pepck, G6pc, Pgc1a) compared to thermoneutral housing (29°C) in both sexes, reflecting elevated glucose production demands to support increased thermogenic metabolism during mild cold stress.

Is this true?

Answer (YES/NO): NO